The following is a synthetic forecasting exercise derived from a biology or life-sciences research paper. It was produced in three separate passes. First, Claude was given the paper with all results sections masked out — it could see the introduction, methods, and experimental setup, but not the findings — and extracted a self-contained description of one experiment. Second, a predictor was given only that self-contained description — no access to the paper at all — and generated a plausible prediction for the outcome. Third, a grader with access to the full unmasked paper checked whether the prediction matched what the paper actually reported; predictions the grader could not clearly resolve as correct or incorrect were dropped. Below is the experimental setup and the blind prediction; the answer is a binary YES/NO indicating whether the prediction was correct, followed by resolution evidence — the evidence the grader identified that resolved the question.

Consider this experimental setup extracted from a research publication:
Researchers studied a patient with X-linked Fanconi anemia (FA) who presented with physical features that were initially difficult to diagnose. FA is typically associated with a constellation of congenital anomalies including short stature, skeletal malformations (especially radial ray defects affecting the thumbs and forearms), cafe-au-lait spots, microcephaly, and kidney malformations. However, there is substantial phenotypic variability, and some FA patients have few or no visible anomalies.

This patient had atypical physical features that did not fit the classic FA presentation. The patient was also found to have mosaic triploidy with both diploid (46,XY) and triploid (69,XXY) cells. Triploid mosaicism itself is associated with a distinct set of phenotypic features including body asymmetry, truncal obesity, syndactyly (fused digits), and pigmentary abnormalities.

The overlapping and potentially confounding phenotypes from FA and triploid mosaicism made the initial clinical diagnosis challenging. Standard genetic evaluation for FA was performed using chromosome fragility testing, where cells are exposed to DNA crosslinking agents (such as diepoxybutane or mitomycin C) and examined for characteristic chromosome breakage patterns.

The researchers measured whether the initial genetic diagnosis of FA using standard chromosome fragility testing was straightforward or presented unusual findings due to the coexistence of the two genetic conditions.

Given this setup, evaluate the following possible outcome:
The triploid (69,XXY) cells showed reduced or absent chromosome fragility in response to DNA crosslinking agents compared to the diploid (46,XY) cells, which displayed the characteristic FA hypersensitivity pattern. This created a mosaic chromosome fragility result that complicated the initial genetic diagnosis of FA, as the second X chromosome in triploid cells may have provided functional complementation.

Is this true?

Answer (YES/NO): NO